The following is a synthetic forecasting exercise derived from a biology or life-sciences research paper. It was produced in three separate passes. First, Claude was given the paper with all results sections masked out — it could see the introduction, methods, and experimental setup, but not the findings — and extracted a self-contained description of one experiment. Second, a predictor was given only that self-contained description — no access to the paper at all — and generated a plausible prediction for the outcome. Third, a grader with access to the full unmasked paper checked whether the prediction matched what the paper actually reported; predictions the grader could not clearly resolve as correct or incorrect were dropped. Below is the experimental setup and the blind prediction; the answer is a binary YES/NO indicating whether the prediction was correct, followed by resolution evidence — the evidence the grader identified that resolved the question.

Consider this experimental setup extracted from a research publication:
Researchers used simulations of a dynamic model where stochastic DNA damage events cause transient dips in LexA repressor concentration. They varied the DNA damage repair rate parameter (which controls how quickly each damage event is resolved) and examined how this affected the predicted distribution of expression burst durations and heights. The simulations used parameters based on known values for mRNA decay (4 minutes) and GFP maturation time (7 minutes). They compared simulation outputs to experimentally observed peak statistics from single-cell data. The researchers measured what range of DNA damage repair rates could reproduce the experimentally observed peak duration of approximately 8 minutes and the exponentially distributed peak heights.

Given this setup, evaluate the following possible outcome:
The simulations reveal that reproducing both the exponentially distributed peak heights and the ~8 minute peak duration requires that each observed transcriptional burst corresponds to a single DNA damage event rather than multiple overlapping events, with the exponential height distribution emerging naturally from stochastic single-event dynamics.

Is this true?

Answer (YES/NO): NO